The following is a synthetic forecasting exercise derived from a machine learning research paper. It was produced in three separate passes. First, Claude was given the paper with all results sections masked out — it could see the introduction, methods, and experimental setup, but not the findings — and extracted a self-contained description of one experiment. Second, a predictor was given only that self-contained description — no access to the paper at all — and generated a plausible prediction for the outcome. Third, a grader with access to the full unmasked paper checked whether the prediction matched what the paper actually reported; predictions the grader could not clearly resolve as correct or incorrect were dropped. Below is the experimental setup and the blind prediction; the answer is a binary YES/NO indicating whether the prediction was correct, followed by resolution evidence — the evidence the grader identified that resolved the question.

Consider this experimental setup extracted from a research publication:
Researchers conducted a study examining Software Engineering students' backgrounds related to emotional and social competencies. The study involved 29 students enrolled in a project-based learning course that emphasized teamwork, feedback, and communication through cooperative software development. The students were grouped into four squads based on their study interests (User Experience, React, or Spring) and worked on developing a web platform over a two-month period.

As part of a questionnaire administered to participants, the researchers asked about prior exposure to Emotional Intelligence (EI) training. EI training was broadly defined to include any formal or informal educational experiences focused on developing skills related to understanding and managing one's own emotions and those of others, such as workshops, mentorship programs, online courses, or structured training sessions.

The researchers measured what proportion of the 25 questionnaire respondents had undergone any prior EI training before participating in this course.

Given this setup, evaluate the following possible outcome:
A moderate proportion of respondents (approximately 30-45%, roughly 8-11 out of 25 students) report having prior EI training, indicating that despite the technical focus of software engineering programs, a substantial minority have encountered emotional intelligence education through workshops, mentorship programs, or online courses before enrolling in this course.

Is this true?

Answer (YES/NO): NO